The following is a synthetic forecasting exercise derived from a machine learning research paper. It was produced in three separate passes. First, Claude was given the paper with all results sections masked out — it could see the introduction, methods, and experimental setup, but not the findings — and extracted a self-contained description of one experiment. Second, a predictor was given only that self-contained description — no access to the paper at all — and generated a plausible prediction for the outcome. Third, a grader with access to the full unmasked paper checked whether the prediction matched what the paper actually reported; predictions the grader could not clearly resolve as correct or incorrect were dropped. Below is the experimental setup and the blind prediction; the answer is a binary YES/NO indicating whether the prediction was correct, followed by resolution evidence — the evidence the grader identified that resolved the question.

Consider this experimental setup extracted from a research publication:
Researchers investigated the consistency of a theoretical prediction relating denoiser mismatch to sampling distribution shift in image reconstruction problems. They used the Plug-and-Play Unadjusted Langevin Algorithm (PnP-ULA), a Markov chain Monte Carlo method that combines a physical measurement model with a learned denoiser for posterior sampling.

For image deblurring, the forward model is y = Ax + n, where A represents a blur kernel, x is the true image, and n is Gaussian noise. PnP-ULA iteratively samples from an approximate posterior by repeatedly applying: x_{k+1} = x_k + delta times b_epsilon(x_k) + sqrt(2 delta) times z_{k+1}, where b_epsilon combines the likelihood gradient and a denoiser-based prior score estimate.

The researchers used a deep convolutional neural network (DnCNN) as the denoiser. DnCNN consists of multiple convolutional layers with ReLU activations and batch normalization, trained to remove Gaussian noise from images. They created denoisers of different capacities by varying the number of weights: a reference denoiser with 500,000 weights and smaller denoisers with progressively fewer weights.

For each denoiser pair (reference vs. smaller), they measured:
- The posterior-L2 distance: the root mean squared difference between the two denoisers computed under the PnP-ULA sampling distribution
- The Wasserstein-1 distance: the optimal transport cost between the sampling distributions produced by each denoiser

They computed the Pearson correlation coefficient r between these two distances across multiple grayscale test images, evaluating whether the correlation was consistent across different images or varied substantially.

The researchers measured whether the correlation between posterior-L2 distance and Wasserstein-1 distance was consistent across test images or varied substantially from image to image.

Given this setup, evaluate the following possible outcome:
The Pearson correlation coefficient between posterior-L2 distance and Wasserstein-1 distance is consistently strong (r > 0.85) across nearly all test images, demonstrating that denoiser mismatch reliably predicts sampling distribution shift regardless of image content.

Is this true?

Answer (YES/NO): YES